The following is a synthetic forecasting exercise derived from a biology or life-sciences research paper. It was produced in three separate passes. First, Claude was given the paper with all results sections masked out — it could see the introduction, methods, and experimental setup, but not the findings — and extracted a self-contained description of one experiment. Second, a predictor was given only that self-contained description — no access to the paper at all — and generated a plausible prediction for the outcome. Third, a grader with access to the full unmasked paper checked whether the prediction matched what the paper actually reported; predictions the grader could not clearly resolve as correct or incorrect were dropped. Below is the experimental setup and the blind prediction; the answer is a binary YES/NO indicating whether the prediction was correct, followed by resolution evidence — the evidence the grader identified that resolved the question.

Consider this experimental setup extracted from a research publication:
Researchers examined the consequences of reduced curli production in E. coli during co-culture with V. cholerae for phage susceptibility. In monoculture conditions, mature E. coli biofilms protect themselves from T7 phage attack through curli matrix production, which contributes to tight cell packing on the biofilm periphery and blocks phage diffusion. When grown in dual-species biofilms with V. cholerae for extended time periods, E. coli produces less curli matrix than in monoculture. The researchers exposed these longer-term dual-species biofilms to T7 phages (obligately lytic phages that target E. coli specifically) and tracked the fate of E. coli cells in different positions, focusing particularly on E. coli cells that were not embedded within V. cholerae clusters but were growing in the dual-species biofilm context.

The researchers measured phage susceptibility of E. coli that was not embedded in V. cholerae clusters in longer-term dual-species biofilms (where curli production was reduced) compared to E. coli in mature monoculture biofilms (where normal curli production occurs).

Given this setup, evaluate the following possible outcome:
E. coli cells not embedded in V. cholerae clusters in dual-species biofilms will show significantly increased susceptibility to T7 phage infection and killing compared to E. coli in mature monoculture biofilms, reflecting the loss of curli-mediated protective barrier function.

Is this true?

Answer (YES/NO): YES